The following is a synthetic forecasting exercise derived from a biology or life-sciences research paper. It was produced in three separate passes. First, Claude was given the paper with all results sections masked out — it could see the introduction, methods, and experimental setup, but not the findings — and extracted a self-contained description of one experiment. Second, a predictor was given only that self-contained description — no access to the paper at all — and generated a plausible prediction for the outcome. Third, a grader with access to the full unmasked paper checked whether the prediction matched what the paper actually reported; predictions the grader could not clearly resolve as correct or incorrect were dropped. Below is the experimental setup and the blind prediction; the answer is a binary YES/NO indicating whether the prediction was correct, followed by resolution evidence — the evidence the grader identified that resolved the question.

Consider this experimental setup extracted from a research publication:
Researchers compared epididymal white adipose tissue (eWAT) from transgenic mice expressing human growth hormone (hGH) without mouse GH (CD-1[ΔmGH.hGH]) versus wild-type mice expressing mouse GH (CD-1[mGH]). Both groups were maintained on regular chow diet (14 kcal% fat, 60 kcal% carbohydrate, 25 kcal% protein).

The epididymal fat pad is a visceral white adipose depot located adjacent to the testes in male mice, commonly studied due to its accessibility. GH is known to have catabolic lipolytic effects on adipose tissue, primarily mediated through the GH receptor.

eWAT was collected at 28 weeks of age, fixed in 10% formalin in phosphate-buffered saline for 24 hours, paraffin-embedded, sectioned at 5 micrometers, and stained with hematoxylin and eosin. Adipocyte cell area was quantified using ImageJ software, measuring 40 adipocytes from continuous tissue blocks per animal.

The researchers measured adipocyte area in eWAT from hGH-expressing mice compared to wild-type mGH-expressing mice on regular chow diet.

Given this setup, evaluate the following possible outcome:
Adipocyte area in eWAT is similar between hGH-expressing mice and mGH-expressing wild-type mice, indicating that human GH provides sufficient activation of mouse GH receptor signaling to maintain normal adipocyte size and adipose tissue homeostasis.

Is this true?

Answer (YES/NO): NO